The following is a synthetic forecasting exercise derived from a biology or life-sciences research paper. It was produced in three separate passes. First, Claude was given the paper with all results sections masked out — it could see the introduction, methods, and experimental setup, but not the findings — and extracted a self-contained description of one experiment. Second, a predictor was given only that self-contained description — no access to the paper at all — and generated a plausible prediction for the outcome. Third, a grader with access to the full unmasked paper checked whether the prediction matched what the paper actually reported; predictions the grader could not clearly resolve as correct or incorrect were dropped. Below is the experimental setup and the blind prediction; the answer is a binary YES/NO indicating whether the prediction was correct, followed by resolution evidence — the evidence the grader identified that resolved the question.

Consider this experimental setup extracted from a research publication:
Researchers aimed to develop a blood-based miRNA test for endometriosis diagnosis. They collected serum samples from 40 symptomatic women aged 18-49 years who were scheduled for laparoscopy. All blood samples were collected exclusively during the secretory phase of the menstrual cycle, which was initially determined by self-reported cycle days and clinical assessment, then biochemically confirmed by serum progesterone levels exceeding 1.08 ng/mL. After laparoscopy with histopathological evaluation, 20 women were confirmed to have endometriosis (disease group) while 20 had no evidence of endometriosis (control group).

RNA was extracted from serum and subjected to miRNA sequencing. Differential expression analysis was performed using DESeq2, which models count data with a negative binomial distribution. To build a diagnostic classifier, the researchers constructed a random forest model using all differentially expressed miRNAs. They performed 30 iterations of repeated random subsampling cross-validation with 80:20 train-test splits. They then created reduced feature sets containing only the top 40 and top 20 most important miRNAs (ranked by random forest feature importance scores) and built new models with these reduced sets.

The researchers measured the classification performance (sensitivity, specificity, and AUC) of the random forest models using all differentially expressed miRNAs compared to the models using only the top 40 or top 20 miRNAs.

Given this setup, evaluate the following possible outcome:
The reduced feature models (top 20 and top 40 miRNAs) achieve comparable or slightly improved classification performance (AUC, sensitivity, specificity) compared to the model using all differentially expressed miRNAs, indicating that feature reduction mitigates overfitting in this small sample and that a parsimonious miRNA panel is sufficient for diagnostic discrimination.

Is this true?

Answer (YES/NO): YES